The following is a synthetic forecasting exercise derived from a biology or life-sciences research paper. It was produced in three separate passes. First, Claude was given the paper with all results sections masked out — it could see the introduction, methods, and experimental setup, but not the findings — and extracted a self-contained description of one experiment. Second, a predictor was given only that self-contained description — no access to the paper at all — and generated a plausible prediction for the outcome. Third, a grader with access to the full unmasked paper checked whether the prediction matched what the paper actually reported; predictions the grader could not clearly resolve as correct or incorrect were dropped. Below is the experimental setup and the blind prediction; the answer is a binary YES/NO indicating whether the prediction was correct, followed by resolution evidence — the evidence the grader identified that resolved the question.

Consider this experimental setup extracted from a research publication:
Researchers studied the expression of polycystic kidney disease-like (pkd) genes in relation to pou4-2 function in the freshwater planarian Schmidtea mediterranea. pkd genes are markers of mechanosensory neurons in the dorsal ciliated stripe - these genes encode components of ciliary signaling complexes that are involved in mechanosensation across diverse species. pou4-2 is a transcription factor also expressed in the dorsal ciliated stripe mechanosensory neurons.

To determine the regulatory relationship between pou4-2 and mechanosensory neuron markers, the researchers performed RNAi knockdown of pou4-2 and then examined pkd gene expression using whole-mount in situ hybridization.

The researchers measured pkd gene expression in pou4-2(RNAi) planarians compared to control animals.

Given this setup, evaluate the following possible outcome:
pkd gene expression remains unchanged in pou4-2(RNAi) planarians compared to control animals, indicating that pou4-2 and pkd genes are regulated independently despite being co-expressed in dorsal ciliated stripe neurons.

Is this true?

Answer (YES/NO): NO